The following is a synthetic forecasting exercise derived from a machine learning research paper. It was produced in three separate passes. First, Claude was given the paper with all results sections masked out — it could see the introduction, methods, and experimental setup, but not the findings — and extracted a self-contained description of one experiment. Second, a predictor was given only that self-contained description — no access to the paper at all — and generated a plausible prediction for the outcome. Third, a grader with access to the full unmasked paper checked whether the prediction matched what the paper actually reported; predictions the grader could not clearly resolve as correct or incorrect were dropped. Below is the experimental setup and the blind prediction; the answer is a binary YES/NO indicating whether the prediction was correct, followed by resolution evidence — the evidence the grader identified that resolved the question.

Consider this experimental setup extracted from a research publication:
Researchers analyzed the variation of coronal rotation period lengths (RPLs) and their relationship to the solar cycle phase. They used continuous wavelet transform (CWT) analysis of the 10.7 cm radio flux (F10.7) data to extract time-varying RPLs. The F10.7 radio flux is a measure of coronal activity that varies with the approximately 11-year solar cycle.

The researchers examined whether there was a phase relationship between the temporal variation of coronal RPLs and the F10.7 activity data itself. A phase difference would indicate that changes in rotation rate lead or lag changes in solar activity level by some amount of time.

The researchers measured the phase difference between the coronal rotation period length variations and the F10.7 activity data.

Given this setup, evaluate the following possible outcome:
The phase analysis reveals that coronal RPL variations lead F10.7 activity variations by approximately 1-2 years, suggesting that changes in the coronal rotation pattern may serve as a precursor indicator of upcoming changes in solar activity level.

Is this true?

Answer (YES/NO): NO